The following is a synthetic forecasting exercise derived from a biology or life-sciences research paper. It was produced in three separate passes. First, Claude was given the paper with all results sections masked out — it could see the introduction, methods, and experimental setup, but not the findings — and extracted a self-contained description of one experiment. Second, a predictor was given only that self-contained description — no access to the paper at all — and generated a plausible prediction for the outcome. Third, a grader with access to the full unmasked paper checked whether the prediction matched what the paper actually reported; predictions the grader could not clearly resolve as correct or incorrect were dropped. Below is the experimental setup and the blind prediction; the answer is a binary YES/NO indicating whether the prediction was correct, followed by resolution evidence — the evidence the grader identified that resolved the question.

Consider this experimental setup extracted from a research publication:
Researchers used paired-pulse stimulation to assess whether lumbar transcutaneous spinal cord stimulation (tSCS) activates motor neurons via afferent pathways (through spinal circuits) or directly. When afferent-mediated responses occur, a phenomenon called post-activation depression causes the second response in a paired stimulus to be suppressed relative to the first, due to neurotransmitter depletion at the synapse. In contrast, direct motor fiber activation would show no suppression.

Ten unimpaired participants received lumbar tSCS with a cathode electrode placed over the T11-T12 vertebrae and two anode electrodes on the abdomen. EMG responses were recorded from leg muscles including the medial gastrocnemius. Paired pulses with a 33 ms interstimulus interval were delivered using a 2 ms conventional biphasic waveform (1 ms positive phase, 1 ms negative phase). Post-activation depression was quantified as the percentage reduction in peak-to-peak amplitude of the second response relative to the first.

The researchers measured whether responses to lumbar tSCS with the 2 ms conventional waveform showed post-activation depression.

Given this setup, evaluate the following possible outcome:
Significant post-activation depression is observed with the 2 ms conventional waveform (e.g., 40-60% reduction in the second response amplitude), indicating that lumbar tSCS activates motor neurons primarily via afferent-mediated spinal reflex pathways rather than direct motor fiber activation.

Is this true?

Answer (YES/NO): YES